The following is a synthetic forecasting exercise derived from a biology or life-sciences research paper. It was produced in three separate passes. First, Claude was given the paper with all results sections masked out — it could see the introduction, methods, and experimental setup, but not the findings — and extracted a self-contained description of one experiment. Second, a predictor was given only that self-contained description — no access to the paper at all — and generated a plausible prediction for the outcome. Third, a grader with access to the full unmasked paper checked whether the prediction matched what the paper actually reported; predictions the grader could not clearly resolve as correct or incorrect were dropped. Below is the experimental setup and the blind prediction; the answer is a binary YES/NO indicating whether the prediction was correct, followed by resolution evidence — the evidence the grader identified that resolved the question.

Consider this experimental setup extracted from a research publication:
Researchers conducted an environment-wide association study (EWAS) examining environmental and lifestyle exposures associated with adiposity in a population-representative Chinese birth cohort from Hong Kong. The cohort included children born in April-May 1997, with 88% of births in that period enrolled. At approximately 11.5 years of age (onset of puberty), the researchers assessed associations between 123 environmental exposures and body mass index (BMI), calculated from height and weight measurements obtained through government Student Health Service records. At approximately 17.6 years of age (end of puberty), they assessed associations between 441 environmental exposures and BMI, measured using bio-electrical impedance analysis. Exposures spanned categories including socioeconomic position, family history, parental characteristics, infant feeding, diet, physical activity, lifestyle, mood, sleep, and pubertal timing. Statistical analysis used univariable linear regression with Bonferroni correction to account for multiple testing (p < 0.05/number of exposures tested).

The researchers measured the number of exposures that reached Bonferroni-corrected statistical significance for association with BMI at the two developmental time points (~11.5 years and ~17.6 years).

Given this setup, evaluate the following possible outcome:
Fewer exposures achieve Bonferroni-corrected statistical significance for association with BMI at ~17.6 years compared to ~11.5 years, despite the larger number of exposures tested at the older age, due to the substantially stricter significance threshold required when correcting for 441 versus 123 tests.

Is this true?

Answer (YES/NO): NO